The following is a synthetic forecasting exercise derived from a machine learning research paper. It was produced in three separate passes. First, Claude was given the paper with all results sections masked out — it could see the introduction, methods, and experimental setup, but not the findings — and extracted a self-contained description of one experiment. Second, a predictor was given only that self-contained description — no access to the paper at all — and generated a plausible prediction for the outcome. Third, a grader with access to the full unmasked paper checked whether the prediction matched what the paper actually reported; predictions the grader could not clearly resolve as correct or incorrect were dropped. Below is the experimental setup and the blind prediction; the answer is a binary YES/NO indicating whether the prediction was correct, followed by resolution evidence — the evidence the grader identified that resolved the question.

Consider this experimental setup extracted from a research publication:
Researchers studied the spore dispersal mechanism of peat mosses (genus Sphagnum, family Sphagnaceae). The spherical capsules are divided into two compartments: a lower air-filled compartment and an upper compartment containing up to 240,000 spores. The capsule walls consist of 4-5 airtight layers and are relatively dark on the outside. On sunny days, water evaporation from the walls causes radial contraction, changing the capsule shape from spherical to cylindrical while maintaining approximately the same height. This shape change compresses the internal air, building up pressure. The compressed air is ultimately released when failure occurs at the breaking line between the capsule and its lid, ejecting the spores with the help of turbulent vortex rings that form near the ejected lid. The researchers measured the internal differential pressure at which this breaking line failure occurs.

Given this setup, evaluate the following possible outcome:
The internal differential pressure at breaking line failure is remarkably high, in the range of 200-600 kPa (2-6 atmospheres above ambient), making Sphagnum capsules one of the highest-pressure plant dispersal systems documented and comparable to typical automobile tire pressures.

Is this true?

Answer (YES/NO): YES